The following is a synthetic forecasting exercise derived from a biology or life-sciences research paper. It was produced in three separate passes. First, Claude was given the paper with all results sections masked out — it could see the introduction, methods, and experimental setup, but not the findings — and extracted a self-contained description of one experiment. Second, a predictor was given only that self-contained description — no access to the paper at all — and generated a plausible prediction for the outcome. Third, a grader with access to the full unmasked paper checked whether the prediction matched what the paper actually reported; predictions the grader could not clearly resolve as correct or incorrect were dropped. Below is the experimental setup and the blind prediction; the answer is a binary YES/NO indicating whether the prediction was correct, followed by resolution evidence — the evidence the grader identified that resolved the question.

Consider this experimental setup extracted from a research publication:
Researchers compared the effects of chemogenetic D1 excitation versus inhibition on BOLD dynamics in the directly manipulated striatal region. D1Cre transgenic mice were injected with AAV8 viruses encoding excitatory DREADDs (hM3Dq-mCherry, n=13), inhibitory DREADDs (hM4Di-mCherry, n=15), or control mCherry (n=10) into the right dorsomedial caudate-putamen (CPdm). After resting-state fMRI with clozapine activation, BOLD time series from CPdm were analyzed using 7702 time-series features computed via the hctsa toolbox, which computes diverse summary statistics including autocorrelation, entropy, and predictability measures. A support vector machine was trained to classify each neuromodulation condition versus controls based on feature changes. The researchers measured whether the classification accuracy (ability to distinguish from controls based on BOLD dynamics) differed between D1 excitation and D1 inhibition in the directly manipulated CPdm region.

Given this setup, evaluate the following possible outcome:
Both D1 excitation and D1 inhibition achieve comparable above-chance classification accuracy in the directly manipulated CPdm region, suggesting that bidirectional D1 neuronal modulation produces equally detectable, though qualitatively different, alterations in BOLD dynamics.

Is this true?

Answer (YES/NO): YES